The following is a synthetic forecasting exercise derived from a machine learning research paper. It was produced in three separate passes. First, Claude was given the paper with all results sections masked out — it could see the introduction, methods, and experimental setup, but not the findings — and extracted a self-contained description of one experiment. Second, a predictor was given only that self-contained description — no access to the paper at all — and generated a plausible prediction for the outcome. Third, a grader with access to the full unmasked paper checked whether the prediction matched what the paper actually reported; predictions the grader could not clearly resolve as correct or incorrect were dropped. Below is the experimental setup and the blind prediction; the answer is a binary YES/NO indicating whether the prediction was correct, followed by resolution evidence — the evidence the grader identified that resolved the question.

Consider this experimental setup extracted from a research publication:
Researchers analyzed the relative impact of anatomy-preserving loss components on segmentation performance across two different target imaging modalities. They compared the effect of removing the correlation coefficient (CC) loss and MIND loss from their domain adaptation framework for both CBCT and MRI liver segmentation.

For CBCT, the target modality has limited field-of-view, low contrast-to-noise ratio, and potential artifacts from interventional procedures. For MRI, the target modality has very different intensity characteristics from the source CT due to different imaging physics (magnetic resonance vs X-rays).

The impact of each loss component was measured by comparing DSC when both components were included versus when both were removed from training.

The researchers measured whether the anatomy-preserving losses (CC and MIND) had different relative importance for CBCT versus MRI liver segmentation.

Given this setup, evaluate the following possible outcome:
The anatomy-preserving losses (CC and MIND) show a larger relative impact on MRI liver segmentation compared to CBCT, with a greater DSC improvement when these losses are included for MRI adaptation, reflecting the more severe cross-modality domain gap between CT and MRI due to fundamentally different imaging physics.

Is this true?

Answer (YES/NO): NO